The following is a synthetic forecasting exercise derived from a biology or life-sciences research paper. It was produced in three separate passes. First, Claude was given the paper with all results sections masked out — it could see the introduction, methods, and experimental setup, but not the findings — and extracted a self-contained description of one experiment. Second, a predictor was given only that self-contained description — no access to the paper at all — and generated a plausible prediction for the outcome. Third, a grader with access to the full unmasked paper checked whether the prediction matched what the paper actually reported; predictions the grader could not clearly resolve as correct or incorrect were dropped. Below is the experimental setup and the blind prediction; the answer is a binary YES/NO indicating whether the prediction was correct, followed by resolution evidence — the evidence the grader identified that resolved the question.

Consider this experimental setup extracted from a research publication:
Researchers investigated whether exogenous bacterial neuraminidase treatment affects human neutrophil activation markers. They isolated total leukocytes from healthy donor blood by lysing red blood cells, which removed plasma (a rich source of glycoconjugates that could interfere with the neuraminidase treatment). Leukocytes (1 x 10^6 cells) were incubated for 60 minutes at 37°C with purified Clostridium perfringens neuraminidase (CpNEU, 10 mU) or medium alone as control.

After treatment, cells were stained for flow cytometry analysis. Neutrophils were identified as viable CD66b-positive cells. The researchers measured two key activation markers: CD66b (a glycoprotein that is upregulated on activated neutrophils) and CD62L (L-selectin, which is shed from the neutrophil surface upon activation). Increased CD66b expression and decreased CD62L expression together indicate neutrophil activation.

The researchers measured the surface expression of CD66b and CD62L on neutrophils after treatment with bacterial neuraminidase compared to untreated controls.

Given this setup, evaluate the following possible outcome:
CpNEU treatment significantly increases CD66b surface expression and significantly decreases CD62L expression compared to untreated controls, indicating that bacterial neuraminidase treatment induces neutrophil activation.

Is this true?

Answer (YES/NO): YES